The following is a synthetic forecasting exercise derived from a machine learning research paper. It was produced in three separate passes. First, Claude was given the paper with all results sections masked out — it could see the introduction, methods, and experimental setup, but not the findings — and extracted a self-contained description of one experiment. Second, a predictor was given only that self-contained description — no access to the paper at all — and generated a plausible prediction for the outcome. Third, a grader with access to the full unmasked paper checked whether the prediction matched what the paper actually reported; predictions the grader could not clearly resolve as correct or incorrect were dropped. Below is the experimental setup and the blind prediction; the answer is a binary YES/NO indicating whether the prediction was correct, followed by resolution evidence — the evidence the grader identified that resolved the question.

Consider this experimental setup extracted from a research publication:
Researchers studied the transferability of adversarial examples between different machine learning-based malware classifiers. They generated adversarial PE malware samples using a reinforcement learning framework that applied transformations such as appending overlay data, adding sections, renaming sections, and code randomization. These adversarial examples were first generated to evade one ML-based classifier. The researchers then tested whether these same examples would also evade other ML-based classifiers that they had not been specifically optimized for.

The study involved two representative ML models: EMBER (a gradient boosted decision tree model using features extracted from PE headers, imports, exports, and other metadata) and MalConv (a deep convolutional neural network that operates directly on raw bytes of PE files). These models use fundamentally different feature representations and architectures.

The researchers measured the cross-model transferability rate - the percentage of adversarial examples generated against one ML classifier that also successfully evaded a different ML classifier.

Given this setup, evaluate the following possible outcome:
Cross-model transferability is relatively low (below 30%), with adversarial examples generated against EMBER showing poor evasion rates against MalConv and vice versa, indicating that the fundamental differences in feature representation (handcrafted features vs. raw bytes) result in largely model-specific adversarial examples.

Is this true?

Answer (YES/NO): NO